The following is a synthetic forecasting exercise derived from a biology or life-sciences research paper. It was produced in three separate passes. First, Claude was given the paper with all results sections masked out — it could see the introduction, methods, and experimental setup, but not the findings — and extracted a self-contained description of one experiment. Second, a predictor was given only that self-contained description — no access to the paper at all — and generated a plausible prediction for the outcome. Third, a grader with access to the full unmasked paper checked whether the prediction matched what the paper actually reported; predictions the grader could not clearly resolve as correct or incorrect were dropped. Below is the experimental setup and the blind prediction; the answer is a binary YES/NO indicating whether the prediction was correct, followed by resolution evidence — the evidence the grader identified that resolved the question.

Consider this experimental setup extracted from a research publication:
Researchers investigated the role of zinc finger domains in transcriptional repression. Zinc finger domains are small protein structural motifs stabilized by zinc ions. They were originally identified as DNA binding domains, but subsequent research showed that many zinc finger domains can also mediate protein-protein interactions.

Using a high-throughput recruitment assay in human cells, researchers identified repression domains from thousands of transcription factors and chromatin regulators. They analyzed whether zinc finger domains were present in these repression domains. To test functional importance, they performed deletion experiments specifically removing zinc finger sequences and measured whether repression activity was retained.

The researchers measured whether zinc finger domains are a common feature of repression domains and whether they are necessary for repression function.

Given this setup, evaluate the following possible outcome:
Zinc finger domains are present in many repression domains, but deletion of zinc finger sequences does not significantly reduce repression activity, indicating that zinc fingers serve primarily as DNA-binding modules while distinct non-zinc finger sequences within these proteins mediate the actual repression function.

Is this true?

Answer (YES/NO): NO